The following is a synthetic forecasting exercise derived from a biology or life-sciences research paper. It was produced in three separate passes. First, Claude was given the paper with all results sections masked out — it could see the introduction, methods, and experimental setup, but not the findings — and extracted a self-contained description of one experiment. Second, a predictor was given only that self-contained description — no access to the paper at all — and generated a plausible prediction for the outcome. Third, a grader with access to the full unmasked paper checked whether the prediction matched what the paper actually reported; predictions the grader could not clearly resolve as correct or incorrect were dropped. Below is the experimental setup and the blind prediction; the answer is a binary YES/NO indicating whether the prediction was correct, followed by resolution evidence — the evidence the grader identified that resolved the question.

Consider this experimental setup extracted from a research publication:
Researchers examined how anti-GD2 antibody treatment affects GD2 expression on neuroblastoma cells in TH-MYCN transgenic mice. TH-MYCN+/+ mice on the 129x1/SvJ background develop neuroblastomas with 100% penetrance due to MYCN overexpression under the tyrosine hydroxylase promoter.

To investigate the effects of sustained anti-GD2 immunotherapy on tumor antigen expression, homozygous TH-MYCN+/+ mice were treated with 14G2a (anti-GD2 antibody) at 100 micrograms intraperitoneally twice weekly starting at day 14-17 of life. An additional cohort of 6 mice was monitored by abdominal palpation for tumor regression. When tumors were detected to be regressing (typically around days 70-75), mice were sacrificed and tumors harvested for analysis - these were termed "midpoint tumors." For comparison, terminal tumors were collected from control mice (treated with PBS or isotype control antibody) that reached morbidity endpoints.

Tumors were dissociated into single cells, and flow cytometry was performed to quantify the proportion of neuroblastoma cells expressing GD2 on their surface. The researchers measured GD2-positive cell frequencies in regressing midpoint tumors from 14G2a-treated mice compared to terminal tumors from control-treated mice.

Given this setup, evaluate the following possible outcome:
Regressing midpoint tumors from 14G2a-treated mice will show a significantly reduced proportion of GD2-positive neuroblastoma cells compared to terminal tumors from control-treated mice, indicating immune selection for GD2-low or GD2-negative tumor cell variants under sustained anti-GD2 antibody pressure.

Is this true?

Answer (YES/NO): YES